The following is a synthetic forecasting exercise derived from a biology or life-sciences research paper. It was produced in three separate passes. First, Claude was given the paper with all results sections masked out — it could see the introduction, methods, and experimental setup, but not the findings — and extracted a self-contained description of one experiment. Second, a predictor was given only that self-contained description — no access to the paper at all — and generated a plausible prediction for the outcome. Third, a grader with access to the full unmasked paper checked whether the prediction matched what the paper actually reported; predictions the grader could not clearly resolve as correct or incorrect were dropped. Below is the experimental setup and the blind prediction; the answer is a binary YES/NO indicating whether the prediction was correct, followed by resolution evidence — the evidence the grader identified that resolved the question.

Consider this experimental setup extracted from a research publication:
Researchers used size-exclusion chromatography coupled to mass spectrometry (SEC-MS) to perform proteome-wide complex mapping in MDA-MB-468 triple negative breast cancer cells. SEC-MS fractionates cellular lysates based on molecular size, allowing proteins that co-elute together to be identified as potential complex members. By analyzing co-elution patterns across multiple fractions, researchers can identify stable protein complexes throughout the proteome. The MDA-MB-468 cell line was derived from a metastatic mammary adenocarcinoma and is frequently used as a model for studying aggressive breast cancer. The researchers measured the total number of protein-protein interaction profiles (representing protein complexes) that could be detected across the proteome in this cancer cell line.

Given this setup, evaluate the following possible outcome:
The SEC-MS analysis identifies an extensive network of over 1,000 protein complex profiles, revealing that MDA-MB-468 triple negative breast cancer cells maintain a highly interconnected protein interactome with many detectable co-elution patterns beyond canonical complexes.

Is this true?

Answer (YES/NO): YES